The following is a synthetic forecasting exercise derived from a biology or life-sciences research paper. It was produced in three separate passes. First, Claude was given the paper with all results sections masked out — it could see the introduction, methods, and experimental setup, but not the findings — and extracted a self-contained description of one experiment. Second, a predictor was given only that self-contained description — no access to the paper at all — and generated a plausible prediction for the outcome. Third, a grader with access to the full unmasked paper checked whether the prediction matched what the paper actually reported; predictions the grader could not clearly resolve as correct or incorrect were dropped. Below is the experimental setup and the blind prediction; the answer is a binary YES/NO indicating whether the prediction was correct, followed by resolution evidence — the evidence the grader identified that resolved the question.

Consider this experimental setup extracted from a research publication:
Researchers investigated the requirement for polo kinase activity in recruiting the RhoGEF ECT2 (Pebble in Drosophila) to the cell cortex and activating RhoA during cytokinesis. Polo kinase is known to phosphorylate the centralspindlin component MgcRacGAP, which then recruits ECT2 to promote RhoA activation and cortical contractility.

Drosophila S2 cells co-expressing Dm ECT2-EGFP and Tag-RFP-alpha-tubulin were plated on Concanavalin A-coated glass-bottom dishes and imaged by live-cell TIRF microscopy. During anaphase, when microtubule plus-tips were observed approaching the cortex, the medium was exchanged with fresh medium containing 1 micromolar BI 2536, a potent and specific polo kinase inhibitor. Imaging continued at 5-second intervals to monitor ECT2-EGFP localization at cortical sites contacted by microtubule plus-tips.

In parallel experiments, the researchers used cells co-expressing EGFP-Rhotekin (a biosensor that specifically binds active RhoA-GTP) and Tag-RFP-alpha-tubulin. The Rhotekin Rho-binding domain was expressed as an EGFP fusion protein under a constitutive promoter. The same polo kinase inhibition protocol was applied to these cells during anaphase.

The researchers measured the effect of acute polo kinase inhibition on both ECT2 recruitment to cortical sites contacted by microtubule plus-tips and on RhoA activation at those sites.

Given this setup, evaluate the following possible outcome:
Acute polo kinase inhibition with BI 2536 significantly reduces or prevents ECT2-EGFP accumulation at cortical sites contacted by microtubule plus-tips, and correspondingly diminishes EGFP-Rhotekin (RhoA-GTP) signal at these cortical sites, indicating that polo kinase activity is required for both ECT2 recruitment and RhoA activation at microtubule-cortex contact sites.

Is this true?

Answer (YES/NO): YES